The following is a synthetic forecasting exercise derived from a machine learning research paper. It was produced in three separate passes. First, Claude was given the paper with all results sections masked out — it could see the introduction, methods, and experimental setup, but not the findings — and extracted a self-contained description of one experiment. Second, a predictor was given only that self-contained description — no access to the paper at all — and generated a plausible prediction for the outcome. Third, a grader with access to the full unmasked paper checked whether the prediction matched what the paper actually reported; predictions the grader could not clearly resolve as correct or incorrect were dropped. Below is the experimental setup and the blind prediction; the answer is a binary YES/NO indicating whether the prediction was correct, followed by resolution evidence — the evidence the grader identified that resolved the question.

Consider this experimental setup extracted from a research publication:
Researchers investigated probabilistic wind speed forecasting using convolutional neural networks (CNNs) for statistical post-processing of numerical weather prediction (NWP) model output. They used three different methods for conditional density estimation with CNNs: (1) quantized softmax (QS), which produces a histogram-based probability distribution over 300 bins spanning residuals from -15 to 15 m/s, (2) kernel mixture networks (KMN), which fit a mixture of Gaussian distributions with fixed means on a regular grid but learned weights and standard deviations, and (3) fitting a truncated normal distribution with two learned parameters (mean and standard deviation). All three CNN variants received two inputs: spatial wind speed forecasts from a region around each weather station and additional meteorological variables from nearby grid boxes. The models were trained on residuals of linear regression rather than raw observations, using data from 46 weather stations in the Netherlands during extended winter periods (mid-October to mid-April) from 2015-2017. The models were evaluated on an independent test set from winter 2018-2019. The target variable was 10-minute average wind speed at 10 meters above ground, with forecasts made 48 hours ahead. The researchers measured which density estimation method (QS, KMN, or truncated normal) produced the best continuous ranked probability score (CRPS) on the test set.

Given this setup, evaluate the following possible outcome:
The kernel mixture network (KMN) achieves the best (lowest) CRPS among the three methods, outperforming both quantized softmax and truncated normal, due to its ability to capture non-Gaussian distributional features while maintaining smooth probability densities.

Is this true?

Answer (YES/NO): NO